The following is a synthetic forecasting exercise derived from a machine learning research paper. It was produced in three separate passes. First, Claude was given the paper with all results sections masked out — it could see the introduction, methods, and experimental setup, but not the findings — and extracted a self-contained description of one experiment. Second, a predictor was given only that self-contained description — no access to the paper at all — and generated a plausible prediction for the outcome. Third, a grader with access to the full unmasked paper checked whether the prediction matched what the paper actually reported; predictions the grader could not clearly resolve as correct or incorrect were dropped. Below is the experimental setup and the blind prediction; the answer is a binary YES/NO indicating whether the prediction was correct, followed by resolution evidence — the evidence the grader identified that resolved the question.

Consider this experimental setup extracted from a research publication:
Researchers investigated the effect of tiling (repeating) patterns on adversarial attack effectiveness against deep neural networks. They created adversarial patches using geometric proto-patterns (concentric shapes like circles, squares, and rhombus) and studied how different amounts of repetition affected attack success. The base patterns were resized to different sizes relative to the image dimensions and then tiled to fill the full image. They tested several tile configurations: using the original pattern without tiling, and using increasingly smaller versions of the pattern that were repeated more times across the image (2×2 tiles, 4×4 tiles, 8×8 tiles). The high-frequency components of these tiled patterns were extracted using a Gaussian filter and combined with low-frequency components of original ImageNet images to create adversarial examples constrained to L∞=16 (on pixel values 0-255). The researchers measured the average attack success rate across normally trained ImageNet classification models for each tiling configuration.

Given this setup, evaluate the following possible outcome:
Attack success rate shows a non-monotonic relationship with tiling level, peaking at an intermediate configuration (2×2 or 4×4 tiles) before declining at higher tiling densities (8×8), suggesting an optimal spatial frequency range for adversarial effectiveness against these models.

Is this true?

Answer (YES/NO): NO